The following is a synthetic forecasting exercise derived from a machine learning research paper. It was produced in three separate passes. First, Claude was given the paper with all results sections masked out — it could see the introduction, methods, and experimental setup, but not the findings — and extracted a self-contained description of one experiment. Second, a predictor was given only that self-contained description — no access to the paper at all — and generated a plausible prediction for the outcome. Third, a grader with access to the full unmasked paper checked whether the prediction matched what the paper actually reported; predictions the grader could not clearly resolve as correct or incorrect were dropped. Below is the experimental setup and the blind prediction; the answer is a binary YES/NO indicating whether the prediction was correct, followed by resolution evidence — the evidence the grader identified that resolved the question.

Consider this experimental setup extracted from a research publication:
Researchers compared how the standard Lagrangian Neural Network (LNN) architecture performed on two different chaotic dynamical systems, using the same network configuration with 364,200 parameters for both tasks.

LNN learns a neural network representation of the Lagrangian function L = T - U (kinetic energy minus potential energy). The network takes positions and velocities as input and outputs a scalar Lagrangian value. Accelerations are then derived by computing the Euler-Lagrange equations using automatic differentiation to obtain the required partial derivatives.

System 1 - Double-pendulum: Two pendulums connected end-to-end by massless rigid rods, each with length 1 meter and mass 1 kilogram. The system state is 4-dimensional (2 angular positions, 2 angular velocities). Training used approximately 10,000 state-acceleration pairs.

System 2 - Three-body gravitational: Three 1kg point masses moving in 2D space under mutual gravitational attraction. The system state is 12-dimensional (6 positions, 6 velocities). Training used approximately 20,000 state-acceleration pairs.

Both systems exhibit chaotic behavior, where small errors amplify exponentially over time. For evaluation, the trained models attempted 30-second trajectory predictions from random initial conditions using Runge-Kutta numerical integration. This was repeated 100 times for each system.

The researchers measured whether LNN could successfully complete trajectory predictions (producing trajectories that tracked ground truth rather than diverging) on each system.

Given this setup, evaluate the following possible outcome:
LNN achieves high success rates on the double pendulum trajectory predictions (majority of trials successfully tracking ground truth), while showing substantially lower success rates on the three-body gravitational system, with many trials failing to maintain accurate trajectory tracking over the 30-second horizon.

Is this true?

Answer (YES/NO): NO